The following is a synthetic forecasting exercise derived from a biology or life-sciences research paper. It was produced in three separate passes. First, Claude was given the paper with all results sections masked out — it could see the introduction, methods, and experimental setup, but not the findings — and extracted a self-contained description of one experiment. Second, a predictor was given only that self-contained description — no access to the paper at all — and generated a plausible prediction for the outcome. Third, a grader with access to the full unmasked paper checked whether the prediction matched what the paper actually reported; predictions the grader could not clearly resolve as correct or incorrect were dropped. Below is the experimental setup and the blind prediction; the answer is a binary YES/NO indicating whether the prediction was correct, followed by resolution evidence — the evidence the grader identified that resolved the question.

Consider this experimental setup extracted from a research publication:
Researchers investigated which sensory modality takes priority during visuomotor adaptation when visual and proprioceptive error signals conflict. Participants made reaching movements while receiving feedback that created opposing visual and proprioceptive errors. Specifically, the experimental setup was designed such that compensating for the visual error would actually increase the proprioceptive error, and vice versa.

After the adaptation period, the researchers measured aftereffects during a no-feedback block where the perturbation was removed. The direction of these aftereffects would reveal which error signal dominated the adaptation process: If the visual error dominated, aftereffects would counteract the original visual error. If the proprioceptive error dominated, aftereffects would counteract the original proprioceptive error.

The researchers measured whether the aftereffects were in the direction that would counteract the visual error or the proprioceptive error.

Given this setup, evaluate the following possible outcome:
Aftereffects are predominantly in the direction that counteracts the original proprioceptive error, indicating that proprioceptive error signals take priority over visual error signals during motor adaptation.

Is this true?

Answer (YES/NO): YES